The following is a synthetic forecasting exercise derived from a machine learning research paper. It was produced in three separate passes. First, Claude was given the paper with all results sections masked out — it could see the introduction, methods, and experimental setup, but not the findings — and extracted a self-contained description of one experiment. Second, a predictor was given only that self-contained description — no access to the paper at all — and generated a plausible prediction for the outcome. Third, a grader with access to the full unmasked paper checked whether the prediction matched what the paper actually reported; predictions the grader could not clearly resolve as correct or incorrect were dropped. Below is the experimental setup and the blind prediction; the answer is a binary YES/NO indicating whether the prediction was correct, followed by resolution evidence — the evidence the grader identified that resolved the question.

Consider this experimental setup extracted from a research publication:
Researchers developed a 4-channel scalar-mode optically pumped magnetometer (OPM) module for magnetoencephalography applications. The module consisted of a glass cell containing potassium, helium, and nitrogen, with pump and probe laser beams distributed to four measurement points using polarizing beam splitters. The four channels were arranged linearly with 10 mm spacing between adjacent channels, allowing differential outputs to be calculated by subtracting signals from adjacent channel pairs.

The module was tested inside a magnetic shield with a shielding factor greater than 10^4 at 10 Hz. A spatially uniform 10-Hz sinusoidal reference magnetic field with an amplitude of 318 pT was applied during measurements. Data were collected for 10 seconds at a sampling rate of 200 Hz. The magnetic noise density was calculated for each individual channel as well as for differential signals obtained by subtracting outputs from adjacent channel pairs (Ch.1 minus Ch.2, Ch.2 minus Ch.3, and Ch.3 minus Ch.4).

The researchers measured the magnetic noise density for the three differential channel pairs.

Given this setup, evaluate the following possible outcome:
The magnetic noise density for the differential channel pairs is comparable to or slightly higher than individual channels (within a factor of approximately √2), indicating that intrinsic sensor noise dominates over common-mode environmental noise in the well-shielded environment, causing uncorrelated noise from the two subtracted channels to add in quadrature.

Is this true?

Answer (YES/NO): NO